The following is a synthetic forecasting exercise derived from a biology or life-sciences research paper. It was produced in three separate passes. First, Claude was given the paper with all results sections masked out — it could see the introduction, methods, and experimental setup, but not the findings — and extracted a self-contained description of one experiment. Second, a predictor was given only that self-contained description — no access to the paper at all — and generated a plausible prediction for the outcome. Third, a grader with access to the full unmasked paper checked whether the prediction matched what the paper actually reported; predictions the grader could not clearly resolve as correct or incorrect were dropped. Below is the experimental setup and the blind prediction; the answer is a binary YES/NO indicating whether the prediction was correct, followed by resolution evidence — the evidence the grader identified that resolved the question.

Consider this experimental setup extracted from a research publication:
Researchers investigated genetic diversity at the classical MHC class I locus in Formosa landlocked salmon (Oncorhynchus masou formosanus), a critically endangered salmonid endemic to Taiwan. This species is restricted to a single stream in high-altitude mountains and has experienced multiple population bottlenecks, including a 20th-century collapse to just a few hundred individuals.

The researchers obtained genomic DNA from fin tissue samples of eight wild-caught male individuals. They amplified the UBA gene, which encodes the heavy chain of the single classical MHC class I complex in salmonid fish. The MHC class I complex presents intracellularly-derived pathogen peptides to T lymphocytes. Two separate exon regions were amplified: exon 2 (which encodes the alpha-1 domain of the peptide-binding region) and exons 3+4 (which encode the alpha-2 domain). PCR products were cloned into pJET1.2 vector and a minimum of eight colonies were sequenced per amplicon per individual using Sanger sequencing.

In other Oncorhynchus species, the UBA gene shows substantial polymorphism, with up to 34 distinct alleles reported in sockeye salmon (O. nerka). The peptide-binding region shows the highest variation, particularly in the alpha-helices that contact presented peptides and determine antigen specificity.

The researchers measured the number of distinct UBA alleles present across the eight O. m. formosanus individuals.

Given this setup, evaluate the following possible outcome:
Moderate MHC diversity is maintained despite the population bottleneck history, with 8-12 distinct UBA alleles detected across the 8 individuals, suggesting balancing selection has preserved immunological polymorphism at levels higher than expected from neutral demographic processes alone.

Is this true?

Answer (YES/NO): NO